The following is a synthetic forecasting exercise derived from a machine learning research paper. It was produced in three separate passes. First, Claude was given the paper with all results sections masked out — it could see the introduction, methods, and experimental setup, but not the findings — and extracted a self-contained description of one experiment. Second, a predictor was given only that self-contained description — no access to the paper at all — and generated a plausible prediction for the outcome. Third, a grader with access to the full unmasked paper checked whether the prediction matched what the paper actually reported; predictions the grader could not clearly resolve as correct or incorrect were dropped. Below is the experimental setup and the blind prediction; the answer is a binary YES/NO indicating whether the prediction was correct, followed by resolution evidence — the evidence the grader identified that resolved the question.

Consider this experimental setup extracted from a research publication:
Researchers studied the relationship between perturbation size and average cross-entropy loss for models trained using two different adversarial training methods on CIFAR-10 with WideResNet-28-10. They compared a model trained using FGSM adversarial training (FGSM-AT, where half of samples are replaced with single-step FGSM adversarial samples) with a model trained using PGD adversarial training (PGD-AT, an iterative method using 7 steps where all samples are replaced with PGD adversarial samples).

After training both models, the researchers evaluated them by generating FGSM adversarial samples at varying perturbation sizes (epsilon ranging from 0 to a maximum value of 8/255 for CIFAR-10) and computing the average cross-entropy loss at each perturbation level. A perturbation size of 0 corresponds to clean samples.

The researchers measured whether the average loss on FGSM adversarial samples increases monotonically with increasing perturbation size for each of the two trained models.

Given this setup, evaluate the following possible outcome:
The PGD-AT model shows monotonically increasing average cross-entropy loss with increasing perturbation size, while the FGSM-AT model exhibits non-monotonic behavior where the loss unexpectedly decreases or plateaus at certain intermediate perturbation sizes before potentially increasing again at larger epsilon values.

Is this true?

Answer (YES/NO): YES